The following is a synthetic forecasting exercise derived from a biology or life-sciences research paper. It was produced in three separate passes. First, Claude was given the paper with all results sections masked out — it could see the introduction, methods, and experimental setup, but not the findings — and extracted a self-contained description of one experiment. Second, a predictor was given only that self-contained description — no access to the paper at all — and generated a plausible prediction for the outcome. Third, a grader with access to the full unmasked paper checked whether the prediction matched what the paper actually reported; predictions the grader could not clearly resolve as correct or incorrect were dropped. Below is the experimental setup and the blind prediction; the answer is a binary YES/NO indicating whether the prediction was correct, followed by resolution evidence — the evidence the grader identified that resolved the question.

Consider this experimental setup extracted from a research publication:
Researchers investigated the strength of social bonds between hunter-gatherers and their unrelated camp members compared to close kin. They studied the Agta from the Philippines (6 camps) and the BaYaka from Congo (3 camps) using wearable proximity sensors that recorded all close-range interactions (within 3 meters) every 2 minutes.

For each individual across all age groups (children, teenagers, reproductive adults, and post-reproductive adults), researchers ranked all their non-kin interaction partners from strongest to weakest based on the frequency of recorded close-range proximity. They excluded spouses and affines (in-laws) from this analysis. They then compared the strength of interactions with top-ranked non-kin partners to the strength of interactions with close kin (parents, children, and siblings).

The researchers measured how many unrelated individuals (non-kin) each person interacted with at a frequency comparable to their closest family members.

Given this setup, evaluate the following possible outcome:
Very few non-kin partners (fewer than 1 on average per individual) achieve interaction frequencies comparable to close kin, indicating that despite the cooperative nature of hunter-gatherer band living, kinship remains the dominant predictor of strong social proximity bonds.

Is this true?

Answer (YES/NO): NO